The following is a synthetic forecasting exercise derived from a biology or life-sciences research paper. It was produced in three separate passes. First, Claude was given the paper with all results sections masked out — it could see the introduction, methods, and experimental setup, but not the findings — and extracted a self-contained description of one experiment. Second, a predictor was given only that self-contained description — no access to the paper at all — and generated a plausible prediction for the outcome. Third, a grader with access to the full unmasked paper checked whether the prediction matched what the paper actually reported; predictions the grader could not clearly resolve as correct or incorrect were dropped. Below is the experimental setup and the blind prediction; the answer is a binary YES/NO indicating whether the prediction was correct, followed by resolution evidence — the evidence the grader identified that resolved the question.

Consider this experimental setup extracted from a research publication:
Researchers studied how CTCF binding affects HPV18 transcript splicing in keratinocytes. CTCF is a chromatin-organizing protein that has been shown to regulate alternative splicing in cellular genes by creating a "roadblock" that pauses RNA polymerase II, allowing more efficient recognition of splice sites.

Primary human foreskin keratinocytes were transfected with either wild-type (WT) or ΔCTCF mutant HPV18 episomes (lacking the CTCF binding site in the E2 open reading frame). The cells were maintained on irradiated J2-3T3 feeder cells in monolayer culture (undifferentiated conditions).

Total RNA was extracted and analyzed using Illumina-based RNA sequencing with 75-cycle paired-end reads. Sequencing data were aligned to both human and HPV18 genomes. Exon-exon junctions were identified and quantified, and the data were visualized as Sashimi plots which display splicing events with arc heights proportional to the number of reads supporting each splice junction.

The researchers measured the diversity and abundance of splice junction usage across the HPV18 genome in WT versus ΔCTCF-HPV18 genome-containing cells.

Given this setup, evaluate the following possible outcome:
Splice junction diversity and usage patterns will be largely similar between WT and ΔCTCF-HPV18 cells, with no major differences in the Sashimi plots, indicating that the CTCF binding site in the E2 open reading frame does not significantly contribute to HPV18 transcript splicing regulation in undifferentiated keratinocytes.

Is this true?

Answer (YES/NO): NO